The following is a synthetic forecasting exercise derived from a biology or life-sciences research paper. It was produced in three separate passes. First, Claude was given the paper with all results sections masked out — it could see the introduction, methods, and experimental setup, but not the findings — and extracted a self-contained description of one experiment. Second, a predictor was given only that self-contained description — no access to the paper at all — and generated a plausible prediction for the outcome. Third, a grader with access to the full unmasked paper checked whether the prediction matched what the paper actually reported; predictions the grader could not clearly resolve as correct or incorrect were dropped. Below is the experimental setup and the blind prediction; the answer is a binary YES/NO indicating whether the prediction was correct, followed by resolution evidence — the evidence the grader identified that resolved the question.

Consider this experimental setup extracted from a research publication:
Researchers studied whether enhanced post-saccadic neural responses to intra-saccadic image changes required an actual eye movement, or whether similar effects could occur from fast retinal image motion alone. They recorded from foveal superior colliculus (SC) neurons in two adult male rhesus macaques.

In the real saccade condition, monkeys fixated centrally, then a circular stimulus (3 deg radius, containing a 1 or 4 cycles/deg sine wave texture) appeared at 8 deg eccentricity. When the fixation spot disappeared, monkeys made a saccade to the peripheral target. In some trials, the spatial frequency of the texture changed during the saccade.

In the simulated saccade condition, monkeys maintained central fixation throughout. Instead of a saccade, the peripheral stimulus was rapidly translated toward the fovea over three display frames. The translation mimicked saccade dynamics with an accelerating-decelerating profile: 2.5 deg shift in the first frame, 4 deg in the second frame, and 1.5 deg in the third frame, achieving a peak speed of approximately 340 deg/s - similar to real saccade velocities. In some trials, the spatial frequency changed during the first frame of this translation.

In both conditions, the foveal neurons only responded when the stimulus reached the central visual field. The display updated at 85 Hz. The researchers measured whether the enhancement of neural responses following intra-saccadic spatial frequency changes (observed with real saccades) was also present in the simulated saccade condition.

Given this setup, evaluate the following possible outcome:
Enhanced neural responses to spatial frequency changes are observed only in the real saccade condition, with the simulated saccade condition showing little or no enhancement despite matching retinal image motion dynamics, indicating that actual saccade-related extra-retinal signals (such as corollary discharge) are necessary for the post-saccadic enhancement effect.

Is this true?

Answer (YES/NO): YES